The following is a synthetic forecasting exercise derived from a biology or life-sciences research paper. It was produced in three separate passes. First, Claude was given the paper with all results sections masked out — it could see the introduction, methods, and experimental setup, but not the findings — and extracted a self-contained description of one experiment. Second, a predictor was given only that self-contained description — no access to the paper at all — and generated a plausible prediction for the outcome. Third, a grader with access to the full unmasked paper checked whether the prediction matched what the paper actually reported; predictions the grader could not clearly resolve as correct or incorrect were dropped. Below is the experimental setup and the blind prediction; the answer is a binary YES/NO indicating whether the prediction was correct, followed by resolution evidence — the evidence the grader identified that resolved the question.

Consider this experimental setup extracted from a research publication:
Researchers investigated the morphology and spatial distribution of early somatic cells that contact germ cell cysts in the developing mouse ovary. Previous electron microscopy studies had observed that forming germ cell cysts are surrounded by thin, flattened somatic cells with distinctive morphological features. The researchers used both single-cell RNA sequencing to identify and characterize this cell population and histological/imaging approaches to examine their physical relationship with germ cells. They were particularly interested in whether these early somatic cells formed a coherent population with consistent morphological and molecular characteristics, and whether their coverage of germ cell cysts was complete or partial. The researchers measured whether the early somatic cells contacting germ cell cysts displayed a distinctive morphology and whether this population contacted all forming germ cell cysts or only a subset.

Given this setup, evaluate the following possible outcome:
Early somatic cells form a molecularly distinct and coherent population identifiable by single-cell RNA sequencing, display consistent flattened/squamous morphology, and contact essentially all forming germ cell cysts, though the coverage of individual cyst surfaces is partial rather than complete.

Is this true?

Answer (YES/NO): NO